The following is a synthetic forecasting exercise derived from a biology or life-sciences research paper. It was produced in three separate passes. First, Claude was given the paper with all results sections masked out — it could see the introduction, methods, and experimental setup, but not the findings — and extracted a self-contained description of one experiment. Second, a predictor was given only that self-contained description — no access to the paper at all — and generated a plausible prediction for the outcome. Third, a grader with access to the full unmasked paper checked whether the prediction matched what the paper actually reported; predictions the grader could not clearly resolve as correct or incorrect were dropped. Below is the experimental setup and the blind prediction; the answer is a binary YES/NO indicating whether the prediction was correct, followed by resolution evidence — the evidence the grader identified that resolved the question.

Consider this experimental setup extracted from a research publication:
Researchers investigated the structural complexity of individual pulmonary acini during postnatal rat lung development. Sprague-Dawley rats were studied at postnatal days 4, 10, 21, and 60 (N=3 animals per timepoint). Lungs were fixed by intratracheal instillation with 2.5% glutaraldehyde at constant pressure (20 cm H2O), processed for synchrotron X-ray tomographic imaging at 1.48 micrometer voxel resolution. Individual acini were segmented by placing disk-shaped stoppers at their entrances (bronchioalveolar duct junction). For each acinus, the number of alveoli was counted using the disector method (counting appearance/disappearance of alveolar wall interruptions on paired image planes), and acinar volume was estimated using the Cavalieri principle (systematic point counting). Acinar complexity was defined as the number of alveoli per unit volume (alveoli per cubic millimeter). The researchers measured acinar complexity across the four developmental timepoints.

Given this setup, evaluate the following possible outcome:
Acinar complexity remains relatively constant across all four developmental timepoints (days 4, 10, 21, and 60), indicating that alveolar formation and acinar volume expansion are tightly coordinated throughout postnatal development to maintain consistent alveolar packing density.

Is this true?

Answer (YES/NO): NO